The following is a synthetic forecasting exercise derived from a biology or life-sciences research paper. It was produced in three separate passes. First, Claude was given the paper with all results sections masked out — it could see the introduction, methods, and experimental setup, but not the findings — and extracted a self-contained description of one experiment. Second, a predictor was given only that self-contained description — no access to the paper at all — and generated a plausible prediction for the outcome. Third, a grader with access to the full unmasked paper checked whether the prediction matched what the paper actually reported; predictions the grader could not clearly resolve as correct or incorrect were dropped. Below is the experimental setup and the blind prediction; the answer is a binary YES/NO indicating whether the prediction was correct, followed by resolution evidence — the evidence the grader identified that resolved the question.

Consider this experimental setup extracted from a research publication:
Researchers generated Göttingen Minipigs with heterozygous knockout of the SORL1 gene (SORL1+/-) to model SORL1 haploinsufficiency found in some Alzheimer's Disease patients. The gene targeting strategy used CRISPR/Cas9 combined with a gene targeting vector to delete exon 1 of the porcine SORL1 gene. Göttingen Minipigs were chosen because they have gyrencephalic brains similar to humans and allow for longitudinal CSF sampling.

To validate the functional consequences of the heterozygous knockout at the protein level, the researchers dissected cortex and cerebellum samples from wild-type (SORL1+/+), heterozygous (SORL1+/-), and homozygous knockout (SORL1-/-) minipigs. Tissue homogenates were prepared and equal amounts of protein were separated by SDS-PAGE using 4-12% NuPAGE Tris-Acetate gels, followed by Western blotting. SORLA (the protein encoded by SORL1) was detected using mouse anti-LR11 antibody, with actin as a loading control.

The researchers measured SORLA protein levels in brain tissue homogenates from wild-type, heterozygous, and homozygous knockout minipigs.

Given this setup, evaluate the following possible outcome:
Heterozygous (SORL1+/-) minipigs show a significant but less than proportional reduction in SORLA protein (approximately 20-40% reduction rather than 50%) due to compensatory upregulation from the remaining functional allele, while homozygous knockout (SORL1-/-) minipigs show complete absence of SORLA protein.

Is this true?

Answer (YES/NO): NO